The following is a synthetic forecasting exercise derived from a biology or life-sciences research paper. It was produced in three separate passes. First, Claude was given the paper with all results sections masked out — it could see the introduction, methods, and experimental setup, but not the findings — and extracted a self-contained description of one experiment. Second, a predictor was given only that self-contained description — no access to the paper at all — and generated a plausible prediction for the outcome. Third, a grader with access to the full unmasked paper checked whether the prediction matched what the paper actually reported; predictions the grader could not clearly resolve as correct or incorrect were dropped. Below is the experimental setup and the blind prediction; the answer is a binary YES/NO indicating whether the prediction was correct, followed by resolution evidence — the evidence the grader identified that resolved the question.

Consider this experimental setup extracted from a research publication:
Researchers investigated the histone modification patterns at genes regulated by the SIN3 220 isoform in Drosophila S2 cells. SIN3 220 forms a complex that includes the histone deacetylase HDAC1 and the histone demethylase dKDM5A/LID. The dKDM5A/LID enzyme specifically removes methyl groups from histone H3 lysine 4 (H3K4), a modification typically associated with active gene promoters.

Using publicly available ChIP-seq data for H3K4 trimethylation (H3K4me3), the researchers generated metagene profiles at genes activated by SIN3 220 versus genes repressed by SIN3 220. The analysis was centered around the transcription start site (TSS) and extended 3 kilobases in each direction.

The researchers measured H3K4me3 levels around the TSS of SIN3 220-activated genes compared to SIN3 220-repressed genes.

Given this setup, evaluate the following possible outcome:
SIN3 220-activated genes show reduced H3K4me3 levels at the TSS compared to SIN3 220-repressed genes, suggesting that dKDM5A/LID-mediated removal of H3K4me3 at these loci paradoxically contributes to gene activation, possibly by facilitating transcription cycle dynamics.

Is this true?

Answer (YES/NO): YES